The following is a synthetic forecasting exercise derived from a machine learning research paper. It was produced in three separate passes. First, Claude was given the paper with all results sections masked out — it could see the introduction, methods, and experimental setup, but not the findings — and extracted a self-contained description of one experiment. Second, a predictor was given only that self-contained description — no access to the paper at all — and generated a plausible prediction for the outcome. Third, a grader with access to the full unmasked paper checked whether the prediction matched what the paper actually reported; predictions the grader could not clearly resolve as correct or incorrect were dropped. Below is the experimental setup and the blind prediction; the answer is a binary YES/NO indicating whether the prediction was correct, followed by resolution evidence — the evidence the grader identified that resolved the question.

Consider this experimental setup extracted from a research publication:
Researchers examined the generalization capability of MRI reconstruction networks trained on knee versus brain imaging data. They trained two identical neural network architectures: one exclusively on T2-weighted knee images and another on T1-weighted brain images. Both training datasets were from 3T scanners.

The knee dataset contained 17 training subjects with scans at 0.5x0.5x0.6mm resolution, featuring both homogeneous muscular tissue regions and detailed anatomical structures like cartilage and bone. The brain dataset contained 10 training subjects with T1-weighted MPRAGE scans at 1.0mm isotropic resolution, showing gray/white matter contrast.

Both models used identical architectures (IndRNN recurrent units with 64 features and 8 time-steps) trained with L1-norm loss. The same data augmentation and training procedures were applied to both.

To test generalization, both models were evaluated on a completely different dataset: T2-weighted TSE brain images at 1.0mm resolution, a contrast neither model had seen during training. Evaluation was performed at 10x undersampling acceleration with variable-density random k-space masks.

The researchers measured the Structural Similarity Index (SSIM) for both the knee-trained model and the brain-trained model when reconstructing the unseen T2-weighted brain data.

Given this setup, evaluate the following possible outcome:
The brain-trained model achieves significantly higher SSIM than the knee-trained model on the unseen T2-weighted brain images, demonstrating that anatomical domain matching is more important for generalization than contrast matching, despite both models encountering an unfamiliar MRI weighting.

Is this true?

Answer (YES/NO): YES